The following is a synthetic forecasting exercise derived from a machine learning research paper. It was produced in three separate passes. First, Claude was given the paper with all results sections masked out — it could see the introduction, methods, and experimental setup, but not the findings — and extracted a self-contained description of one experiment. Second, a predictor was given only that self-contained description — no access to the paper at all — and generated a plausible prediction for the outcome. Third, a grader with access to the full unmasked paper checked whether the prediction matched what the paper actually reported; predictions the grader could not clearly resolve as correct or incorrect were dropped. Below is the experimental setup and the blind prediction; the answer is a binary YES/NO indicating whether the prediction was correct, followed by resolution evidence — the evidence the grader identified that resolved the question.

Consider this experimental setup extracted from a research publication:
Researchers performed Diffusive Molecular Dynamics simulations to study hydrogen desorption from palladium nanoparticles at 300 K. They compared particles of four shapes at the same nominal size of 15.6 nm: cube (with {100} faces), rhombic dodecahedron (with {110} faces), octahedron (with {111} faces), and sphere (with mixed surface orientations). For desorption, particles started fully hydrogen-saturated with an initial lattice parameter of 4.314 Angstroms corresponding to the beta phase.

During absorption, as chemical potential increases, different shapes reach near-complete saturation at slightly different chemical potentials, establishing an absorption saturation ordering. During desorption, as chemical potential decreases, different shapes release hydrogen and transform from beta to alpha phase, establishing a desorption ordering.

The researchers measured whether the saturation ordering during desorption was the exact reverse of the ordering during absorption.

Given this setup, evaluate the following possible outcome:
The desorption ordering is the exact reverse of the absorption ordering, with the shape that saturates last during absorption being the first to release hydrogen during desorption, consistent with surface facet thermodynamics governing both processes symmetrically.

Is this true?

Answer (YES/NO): NO